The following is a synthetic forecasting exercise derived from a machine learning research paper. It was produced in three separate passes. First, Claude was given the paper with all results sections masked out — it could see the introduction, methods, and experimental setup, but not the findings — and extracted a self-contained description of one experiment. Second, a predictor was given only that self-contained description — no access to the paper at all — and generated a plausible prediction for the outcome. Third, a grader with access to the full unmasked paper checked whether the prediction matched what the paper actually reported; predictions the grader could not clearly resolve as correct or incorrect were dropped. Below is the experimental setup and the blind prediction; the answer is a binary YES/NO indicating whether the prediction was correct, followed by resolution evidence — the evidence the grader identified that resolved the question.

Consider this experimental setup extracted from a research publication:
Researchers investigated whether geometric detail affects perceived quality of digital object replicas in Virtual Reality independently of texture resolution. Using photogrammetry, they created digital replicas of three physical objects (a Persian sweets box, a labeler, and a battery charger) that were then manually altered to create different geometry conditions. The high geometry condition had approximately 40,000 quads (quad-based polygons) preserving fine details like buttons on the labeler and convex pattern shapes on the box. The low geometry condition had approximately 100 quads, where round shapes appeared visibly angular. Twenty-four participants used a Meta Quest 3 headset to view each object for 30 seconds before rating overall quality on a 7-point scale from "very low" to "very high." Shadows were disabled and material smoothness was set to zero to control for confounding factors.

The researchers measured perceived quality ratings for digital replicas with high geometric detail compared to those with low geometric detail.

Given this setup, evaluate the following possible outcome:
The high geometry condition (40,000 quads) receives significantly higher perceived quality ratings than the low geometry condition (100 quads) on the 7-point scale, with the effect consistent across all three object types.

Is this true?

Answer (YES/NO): YES